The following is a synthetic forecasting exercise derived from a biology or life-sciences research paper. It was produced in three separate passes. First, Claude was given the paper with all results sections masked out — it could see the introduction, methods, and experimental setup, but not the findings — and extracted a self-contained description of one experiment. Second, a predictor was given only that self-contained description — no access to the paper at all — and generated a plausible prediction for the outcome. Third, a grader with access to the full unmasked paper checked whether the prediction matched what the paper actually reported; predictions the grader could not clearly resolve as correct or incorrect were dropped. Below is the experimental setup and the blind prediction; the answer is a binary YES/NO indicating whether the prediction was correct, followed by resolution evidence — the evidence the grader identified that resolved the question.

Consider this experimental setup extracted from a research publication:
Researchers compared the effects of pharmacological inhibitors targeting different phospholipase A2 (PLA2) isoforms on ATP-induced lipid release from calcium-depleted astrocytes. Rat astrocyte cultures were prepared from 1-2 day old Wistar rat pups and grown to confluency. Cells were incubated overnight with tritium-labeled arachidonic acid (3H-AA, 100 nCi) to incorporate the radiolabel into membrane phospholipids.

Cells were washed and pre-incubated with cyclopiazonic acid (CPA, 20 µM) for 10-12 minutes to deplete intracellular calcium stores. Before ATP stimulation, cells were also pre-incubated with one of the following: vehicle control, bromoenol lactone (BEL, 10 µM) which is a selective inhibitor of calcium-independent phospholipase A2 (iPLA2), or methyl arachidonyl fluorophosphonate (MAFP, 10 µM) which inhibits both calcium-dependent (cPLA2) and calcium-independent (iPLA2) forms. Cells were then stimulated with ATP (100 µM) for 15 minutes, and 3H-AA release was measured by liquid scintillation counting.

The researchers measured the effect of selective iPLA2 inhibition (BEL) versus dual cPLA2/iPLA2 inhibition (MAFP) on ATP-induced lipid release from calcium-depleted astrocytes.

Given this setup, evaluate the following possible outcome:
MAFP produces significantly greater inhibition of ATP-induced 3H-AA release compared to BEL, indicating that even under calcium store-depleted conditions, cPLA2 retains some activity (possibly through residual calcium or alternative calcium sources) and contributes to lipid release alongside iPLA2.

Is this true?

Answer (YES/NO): NO